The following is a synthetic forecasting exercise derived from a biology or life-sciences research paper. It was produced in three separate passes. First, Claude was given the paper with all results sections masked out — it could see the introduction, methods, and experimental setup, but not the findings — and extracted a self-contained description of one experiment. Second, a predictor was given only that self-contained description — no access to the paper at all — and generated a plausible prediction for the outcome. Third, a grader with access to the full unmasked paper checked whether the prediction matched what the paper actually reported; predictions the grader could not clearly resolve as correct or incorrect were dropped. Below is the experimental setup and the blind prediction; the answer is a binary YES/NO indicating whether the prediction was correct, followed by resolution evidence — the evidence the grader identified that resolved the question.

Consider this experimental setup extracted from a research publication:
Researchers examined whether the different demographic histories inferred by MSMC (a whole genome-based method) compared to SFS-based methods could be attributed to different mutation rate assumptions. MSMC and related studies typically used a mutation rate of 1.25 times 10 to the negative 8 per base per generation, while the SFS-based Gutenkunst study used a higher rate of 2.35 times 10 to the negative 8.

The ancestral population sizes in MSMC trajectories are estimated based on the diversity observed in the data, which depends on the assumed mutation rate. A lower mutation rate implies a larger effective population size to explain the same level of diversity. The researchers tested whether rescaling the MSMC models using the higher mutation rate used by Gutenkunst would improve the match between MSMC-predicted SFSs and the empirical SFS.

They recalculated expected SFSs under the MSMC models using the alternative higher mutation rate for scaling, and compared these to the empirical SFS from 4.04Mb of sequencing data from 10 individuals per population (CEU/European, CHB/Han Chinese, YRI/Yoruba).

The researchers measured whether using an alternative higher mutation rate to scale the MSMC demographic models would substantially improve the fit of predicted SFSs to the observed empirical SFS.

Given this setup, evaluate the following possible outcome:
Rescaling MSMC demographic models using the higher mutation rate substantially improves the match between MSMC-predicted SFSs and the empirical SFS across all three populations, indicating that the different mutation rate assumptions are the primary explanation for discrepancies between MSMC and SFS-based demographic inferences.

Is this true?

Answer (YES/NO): NO